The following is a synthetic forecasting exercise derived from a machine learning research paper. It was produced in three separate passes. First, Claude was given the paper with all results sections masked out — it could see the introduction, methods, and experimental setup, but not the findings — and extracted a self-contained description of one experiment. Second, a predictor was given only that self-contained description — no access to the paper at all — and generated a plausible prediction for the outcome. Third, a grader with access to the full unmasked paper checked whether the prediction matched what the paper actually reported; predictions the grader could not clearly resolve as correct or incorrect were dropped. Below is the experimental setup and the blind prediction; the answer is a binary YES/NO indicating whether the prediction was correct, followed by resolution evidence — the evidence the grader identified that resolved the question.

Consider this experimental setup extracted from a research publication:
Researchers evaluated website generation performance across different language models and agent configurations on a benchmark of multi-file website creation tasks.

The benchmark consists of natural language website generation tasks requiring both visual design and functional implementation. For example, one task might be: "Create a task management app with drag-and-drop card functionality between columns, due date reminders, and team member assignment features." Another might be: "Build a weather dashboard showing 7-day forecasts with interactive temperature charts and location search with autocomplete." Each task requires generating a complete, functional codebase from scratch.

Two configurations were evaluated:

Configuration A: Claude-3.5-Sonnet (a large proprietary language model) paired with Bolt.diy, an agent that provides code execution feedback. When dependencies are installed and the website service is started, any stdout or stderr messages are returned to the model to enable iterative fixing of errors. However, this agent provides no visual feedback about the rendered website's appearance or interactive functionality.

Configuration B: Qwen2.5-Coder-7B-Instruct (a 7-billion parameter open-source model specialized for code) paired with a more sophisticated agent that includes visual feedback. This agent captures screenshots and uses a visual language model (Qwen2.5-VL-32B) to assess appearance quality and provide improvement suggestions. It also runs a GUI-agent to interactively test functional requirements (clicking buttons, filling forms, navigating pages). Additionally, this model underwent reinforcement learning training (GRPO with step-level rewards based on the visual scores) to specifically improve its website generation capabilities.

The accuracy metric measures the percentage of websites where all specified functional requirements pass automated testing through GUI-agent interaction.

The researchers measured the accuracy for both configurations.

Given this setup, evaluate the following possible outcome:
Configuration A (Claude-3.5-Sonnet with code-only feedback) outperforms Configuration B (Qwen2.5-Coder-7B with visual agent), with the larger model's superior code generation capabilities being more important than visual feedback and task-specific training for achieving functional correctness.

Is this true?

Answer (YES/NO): NO